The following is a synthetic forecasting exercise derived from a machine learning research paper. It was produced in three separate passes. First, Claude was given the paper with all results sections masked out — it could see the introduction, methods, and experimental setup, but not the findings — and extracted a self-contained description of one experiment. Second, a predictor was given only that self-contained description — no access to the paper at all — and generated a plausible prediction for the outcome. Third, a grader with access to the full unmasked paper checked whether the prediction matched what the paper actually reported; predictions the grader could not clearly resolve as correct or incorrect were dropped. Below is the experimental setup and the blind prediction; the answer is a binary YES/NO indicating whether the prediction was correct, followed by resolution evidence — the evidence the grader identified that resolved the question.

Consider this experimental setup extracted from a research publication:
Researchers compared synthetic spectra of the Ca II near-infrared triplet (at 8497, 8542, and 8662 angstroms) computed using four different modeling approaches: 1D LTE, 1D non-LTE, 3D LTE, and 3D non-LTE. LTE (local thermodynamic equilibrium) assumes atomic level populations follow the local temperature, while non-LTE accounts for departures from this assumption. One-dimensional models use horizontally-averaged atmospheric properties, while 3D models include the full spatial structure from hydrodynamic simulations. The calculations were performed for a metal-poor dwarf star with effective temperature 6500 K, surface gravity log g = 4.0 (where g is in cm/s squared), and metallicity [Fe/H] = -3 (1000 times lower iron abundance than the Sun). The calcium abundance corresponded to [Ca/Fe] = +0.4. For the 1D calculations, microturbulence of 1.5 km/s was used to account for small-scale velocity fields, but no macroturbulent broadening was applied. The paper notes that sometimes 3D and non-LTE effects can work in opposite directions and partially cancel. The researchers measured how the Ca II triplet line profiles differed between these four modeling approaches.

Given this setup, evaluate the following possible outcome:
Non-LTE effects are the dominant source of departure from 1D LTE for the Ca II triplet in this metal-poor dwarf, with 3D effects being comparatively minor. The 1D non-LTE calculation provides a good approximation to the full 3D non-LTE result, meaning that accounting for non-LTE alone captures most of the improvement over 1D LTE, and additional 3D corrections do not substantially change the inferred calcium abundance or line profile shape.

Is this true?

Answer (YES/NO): NO